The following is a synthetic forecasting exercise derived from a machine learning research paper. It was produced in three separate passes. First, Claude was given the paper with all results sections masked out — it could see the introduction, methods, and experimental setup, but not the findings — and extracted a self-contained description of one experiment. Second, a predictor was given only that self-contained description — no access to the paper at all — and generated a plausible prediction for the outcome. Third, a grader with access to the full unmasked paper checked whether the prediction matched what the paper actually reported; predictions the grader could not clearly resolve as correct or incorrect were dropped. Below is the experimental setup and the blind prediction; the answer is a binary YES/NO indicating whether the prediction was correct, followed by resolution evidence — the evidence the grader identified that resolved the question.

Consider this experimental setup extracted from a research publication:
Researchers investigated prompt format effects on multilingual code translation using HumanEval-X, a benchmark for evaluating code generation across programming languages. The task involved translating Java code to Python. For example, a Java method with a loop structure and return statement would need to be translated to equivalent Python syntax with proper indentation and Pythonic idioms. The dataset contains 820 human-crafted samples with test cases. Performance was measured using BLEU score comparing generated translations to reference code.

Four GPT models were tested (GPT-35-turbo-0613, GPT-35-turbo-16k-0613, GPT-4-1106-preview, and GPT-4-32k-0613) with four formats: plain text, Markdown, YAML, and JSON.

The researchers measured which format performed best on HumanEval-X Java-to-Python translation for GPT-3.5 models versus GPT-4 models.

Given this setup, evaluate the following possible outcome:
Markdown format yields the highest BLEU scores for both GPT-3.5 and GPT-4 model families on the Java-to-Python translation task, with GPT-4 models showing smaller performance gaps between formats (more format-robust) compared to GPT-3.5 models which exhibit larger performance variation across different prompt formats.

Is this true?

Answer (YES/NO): NO